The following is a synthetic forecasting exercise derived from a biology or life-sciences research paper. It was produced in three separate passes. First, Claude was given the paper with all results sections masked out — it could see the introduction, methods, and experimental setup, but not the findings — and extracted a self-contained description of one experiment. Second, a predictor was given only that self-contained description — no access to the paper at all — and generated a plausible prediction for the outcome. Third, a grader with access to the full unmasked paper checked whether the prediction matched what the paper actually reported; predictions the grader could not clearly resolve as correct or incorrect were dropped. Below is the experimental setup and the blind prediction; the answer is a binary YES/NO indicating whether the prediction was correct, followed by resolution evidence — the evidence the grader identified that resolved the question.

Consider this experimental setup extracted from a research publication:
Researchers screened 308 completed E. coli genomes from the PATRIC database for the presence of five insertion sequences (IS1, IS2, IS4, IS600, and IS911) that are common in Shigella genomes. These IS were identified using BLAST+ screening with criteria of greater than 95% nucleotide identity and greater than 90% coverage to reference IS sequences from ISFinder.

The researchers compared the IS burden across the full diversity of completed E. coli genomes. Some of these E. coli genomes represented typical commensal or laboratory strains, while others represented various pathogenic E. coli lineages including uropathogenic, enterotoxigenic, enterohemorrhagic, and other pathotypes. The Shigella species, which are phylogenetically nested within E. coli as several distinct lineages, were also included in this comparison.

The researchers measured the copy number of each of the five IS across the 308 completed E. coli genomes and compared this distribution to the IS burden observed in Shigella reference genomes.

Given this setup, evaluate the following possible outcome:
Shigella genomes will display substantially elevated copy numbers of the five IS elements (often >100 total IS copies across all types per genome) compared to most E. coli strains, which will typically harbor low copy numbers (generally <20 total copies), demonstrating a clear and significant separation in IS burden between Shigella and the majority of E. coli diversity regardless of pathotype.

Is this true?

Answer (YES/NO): YES